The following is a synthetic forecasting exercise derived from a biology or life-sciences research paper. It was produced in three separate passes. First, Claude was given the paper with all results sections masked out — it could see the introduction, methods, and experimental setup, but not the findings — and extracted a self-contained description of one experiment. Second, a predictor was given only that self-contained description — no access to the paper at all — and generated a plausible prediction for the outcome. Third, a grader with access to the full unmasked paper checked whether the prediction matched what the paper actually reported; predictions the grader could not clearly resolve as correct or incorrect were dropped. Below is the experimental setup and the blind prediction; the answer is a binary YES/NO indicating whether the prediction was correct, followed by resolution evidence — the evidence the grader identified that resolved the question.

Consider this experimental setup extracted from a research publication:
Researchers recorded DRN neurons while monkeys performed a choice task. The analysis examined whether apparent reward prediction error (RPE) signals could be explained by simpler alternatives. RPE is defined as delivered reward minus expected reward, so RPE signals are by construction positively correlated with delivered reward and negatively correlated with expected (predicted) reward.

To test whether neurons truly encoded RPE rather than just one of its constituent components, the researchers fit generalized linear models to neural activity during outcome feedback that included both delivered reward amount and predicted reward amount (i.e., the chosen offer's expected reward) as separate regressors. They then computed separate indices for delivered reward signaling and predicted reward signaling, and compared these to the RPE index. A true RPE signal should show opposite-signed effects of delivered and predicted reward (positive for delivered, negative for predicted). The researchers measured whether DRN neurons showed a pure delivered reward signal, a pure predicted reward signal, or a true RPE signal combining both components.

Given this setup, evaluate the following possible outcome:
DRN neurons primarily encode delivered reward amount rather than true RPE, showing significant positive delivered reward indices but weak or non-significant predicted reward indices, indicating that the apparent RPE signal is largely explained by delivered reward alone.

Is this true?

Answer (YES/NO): NO